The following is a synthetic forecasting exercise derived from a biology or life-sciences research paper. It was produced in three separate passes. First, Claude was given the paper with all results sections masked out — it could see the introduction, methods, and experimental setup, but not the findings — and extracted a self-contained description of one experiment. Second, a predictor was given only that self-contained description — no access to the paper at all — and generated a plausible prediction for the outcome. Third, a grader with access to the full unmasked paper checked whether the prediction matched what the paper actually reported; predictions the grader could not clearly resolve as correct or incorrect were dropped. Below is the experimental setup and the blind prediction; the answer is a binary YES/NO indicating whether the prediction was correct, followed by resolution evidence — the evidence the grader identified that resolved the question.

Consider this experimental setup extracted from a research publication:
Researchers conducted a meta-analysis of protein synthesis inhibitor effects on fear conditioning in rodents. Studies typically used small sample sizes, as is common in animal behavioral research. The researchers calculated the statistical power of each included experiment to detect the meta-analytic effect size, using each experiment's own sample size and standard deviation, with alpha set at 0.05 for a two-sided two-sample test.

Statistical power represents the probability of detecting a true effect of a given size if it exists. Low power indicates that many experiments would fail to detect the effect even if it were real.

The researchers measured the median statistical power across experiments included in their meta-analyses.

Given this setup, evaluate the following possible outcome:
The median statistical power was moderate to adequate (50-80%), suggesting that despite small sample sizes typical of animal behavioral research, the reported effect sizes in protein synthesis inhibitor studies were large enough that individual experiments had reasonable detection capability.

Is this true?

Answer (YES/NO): YES